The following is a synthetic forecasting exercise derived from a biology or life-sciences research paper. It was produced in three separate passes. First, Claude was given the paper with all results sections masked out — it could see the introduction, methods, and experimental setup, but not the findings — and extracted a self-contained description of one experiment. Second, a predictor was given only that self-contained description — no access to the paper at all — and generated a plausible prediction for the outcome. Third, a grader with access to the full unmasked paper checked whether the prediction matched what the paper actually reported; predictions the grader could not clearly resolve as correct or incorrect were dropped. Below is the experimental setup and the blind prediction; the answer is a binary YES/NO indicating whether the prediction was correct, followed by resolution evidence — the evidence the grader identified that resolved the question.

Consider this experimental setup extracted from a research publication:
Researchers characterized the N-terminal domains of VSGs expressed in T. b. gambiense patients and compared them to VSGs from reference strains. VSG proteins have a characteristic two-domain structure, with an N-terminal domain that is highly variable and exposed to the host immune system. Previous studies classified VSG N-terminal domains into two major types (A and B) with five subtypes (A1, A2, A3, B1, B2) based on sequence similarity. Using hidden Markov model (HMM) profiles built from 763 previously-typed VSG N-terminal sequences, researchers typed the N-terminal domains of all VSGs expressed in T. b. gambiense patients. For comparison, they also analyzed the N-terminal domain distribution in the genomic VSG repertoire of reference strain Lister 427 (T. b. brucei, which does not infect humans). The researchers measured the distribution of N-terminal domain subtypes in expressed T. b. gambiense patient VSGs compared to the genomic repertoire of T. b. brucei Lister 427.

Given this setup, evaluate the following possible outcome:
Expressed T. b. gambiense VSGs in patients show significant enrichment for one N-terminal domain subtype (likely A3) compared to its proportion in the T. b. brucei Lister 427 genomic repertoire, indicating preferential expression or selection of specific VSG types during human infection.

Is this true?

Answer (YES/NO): NO